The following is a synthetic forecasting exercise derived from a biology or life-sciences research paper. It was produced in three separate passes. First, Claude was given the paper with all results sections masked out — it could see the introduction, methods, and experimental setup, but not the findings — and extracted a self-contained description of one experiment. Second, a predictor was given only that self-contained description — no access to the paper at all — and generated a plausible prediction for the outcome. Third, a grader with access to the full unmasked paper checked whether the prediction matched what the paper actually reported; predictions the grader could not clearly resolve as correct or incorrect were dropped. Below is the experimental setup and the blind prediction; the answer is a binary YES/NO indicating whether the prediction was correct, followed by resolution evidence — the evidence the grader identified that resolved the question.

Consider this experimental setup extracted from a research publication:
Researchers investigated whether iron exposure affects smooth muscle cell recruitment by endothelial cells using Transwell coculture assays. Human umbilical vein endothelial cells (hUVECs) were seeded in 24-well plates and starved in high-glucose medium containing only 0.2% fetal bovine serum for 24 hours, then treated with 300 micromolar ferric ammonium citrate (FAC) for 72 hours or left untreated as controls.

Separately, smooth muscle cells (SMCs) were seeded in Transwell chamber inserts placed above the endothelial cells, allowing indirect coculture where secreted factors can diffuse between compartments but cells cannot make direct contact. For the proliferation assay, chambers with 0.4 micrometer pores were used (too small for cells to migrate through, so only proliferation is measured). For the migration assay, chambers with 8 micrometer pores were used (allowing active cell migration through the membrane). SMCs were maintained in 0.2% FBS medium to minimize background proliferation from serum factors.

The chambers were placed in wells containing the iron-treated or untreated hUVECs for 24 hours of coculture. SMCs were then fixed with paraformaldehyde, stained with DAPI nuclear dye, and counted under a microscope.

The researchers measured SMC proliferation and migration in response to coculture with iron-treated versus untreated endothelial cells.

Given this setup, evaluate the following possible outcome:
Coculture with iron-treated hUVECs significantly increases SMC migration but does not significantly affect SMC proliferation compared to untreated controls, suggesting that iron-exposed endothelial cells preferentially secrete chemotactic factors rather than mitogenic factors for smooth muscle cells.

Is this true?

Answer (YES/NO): NO